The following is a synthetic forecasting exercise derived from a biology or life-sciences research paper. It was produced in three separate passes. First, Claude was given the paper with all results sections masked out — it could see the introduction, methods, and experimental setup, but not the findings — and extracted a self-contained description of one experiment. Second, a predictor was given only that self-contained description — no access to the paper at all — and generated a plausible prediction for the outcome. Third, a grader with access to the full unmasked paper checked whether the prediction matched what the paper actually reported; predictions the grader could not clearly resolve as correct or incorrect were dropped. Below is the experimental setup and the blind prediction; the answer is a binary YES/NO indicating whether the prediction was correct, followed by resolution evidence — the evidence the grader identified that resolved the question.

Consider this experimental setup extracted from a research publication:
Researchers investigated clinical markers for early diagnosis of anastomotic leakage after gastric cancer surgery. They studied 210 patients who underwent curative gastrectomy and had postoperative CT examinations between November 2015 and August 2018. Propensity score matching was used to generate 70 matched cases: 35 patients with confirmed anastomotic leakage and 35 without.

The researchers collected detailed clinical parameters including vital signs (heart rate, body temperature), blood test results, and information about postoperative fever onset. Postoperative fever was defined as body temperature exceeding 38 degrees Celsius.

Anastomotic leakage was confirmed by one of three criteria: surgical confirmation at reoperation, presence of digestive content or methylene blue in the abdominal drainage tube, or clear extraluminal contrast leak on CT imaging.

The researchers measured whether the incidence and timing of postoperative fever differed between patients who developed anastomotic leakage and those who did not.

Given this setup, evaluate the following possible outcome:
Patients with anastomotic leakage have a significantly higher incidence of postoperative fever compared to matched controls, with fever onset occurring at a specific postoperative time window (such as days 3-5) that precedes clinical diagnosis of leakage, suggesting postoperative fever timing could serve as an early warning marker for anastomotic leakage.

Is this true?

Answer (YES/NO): NO